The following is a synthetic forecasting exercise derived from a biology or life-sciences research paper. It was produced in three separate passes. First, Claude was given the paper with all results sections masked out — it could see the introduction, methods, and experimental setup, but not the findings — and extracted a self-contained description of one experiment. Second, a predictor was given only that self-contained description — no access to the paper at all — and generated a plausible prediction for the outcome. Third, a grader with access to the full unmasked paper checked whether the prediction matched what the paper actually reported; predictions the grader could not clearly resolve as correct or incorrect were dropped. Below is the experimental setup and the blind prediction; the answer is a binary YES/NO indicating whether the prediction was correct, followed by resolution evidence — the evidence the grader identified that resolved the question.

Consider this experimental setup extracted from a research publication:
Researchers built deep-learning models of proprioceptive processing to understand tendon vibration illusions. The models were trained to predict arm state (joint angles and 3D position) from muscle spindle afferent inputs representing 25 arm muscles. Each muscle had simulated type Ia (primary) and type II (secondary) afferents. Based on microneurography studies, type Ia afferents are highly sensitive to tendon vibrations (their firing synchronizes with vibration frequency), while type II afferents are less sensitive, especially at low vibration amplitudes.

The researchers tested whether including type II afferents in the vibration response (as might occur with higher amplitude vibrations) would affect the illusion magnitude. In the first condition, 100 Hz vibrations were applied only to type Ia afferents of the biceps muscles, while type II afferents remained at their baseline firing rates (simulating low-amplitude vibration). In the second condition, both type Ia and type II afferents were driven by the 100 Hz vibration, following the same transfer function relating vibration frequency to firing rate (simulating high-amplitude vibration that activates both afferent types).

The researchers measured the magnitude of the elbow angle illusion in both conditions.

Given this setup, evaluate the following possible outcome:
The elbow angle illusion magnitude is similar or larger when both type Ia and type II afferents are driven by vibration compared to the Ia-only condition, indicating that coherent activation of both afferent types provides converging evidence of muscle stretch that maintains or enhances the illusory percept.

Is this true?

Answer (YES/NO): YES